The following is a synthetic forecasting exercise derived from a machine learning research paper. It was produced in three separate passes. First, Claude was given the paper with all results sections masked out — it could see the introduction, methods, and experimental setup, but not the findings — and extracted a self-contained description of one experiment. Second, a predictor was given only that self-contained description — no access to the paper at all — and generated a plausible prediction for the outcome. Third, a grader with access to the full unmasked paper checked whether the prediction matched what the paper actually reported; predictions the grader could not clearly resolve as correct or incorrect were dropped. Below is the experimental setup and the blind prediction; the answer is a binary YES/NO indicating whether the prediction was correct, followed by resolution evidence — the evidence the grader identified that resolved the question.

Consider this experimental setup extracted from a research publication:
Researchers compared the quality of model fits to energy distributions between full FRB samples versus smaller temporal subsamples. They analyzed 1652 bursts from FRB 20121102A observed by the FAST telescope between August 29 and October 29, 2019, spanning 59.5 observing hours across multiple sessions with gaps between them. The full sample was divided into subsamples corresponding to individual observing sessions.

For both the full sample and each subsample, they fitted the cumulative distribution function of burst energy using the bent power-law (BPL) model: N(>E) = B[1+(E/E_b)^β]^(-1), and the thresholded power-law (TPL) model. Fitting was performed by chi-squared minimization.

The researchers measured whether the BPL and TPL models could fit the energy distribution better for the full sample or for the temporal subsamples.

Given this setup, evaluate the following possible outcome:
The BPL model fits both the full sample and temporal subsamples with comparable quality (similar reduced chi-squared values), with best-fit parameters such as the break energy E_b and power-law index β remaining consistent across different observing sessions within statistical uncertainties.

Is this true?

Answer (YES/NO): NO